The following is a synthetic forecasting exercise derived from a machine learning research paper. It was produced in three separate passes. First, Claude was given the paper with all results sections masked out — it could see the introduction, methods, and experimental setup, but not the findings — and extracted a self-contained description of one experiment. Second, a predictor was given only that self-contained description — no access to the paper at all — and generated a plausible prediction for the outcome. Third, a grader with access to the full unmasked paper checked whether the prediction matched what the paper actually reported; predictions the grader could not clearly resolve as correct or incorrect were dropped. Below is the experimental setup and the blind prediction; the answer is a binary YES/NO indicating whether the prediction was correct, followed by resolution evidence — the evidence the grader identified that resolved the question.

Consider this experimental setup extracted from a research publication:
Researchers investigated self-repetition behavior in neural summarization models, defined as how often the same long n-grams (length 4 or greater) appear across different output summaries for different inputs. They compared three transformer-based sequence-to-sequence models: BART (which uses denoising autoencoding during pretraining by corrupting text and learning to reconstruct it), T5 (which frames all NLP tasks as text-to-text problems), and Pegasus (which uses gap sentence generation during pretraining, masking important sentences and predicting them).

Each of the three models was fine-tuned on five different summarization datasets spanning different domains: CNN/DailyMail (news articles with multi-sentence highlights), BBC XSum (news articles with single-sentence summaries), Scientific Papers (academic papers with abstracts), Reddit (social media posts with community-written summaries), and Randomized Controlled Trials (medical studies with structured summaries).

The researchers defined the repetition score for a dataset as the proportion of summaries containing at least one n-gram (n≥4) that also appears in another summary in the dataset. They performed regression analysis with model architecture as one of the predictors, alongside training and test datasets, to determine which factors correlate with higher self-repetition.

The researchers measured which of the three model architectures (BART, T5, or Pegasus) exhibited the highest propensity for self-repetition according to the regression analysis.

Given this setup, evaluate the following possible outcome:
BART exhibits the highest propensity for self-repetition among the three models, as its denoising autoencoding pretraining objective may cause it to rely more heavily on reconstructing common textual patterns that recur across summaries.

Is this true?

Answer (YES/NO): YES